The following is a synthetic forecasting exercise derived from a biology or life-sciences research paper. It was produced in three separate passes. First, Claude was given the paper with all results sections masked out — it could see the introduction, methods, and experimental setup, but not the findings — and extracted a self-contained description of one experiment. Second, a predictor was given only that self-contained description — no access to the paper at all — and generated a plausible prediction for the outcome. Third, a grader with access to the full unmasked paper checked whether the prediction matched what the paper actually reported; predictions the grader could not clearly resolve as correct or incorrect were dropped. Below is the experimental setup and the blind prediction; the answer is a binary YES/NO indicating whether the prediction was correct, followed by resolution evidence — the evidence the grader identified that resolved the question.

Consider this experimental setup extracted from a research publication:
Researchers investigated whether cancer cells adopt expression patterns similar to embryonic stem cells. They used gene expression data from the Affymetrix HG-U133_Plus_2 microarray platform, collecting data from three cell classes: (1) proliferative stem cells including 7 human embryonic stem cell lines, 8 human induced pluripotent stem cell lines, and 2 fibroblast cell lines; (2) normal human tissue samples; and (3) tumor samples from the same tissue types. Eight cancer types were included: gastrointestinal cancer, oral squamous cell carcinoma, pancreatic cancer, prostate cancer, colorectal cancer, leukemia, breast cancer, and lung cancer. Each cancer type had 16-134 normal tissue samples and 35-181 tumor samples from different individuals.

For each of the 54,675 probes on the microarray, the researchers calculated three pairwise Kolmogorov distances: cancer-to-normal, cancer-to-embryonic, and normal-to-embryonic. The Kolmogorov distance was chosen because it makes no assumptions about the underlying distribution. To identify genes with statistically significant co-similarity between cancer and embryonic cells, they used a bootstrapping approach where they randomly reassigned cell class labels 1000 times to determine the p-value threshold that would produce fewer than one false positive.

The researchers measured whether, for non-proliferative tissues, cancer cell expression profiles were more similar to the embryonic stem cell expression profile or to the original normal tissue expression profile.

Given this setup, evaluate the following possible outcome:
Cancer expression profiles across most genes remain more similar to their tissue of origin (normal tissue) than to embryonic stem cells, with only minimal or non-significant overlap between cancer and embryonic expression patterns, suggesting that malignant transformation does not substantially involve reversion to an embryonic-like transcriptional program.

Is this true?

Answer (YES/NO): NO